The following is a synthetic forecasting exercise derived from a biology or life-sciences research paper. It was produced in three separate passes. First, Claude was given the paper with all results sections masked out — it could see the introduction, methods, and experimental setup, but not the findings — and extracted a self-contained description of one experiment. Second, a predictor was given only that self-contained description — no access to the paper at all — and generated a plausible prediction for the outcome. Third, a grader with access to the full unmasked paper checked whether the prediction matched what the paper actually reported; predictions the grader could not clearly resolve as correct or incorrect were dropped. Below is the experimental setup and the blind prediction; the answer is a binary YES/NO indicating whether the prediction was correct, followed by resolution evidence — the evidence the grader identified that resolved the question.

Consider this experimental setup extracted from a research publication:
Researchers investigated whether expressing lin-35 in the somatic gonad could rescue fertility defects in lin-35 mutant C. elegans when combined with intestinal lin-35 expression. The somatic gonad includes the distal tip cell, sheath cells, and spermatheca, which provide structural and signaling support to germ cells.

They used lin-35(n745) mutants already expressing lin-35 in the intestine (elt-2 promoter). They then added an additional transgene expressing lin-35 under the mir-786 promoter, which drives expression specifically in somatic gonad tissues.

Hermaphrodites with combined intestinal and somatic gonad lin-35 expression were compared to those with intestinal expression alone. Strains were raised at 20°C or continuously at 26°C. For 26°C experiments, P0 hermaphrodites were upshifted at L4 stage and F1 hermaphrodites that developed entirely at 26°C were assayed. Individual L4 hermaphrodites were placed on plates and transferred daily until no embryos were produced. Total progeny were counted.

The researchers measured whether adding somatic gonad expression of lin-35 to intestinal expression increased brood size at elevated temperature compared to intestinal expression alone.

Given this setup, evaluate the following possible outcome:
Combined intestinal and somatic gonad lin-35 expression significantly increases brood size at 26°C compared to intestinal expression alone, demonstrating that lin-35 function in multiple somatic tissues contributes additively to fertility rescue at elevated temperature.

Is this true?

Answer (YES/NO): NO